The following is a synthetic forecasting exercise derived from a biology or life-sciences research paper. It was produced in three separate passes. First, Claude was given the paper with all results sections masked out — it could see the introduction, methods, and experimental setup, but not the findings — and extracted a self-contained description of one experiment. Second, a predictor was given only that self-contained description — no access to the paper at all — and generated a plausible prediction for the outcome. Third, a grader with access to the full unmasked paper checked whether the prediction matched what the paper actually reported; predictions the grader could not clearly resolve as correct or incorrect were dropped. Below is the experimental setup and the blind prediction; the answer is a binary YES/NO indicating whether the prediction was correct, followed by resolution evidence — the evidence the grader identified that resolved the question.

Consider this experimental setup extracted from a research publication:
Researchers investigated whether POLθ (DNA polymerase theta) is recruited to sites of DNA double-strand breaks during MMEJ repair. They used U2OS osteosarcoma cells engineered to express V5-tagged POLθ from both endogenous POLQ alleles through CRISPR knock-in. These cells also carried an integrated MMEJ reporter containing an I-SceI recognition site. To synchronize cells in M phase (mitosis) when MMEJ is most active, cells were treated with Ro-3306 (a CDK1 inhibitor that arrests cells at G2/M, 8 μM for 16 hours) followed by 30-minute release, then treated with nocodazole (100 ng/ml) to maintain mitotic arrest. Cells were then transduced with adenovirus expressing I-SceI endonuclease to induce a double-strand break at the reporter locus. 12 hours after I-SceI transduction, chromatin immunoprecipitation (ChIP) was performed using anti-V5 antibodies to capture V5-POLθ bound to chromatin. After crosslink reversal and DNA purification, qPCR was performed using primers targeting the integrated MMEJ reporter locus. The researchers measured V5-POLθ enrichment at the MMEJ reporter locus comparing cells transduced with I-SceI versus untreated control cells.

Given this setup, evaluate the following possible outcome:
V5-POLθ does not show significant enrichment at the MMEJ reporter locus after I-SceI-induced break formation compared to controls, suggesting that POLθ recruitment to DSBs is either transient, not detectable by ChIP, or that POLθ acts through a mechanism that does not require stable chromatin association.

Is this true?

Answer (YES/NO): NO